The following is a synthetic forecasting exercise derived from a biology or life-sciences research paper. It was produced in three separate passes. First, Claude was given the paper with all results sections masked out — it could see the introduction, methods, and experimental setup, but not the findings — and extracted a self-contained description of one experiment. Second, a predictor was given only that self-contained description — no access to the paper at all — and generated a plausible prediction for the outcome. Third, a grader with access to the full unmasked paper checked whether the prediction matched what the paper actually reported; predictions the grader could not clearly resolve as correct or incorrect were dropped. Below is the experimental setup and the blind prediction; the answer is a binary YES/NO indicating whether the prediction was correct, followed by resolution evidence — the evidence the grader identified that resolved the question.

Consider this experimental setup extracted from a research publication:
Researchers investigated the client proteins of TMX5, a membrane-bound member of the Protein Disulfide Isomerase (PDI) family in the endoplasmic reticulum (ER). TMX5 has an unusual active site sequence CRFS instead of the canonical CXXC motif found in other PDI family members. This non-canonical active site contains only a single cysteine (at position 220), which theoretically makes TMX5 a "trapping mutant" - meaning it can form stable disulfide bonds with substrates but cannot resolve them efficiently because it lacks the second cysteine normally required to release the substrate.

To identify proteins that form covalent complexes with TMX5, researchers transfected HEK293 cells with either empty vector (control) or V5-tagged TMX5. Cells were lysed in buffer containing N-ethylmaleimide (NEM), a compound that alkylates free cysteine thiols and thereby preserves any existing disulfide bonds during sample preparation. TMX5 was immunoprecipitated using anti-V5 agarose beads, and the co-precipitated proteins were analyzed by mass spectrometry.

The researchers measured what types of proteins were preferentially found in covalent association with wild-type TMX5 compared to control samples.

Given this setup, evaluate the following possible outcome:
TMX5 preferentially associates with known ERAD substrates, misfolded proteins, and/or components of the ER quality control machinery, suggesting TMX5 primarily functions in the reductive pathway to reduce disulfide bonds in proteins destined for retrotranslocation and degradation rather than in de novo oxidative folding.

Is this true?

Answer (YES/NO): NO